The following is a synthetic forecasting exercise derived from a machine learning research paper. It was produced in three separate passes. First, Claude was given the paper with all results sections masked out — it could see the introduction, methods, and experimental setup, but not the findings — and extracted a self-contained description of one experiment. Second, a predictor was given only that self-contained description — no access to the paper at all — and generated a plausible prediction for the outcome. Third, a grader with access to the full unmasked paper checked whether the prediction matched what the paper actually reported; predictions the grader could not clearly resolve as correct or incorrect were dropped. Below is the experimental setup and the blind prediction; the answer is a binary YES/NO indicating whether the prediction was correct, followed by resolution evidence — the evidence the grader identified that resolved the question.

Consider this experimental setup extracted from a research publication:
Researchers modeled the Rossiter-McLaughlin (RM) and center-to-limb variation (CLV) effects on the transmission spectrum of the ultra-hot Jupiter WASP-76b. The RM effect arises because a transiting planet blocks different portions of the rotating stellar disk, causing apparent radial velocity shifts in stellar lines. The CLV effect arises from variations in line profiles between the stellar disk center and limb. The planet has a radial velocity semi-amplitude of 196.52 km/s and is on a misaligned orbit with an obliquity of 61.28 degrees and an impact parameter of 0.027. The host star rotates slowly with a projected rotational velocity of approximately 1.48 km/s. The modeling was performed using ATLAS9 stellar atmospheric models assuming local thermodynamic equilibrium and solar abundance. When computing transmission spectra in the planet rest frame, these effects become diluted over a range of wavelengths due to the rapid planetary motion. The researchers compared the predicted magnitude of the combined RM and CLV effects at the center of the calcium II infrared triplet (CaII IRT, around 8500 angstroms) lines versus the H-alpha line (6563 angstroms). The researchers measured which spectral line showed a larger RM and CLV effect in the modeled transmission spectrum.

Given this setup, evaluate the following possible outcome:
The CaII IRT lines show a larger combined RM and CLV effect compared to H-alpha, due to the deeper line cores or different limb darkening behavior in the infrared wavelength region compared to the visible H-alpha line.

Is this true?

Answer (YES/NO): NO